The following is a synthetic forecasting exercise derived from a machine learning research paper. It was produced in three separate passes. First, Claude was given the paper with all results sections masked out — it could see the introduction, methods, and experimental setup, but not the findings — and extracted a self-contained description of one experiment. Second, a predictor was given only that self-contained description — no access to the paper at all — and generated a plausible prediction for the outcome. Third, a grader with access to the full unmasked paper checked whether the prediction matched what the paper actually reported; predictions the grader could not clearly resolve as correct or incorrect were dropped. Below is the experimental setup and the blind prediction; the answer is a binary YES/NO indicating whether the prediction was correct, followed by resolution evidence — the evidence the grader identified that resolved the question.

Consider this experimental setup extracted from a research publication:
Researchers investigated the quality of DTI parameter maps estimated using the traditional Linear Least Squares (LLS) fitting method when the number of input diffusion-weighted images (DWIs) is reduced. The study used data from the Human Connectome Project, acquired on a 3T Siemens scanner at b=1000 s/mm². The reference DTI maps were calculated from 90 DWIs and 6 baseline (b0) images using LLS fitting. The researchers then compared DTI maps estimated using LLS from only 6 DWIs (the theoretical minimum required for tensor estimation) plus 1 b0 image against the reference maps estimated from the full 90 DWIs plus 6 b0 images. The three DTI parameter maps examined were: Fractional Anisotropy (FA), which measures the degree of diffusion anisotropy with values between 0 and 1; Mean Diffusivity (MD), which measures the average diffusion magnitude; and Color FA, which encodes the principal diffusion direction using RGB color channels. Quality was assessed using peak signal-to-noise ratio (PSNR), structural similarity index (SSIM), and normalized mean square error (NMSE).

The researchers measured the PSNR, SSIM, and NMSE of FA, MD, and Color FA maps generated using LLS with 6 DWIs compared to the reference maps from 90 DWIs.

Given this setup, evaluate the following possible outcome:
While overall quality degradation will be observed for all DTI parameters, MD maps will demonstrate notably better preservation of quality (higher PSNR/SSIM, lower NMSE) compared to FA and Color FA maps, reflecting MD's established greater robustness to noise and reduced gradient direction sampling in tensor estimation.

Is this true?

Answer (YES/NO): YES